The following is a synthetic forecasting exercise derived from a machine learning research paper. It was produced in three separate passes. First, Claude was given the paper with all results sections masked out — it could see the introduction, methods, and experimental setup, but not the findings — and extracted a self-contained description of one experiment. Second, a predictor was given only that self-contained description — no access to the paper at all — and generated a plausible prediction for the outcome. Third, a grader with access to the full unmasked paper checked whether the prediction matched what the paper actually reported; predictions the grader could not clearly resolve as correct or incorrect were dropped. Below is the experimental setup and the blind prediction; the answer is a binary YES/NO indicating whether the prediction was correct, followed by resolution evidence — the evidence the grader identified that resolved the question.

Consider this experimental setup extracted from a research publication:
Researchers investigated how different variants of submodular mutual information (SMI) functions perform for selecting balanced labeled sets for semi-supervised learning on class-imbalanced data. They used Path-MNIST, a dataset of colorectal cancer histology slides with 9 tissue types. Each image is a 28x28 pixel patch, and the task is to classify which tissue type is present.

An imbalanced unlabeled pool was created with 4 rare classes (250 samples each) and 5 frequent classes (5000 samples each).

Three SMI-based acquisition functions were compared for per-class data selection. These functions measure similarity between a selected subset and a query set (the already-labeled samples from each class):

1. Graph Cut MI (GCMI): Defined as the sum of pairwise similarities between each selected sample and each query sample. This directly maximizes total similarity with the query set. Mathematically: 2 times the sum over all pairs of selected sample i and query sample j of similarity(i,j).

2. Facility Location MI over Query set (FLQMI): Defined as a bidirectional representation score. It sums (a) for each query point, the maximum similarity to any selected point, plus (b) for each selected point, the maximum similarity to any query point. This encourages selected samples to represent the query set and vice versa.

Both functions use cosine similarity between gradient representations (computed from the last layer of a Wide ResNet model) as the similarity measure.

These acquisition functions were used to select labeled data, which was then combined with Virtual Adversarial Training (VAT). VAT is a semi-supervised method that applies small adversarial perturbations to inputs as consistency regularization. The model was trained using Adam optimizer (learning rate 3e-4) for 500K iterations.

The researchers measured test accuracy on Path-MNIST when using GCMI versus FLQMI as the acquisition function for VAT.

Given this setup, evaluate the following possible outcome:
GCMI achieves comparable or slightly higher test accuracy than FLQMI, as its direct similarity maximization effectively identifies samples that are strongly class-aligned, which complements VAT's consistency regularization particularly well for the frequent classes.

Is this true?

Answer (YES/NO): NO